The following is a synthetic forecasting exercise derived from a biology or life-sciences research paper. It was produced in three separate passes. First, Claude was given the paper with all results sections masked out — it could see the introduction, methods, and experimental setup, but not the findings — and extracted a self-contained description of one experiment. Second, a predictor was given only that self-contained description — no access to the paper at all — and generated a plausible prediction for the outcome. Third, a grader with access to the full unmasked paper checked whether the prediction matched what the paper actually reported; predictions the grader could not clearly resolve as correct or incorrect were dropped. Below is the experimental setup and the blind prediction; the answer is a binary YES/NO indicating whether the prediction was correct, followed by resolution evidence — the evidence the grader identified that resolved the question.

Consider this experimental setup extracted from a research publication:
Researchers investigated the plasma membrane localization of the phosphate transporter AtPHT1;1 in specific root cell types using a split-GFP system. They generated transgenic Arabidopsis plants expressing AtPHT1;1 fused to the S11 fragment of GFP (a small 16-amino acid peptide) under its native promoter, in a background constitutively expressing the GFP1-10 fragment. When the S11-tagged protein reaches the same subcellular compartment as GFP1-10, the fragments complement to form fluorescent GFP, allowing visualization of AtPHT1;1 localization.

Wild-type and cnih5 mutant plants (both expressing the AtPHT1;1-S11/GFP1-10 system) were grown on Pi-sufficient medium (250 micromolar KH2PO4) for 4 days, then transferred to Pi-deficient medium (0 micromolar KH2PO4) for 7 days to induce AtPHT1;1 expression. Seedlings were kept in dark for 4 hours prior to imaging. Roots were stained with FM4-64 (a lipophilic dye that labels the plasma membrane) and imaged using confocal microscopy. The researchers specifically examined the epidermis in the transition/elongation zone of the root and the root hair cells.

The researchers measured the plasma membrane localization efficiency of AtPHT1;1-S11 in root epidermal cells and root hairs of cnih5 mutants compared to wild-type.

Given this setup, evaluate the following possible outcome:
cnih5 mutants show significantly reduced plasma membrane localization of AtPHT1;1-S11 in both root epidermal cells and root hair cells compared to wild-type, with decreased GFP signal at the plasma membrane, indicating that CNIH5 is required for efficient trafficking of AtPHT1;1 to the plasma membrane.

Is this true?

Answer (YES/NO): YES